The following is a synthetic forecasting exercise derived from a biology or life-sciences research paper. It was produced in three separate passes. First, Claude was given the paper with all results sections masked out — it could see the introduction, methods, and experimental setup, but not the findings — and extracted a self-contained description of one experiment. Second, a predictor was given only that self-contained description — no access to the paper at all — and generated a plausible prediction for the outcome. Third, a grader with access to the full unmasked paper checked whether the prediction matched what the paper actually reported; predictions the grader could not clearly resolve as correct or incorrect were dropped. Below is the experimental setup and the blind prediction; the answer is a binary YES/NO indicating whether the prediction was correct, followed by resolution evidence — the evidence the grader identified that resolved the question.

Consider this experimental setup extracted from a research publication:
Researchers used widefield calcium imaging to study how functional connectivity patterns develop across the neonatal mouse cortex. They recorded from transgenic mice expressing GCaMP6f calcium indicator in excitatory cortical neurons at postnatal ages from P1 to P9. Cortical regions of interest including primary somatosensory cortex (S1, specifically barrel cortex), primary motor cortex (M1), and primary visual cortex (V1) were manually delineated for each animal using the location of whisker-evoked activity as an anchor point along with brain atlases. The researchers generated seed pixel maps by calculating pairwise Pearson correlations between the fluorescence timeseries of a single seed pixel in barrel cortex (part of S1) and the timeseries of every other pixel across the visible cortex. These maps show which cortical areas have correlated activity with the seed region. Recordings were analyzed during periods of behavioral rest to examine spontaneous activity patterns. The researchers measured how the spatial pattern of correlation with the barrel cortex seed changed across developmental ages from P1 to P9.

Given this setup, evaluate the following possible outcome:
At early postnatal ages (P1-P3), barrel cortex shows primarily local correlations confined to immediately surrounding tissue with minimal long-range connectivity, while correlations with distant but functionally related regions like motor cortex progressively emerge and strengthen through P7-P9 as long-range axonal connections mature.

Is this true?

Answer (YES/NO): NO